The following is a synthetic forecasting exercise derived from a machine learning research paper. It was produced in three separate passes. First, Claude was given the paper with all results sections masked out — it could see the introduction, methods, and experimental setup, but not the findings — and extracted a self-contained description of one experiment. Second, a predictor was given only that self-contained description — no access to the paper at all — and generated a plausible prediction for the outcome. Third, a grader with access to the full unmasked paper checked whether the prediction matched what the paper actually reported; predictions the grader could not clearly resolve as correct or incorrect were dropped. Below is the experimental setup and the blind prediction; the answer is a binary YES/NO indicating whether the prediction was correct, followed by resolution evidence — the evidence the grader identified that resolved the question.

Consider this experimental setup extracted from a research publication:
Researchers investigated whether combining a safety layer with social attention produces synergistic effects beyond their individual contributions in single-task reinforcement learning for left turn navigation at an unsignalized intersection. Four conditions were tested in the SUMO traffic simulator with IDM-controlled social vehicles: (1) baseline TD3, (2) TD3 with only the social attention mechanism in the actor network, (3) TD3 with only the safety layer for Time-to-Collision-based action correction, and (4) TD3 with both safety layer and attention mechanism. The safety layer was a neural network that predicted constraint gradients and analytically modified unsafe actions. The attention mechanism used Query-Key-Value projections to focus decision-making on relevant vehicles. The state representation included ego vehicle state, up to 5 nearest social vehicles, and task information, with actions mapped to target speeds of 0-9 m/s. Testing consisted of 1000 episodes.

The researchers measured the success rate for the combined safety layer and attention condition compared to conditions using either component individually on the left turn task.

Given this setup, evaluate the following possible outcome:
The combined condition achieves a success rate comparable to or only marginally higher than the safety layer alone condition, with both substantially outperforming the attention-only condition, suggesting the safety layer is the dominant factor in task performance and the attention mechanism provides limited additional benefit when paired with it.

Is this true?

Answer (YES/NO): NO